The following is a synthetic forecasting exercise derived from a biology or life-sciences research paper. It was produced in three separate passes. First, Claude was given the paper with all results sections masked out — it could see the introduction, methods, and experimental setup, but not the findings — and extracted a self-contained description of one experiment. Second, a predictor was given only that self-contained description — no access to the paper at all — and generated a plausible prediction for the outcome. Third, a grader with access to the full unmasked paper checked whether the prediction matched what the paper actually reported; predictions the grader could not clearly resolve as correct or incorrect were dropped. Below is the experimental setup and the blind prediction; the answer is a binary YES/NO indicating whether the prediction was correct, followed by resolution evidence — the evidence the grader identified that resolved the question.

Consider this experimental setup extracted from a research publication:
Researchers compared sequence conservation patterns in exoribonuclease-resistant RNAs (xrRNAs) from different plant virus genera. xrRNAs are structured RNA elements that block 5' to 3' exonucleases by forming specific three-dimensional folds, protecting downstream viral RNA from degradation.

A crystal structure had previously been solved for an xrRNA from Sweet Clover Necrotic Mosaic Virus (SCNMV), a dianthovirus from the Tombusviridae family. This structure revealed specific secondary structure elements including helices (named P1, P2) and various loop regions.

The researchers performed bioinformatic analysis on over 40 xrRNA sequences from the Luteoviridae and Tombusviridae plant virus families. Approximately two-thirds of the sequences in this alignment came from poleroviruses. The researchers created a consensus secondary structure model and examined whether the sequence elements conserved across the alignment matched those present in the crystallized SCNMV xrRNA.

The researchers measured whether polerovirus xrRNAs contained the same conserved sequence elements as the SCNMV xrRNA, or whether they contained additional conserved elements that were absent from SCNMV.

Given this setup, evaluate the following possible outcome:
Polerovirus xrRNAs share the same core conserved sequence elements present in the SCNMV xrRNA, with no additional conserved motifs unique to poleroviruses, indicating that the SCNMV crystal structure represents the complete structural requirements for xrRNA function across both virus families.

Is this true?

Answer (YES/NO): NO